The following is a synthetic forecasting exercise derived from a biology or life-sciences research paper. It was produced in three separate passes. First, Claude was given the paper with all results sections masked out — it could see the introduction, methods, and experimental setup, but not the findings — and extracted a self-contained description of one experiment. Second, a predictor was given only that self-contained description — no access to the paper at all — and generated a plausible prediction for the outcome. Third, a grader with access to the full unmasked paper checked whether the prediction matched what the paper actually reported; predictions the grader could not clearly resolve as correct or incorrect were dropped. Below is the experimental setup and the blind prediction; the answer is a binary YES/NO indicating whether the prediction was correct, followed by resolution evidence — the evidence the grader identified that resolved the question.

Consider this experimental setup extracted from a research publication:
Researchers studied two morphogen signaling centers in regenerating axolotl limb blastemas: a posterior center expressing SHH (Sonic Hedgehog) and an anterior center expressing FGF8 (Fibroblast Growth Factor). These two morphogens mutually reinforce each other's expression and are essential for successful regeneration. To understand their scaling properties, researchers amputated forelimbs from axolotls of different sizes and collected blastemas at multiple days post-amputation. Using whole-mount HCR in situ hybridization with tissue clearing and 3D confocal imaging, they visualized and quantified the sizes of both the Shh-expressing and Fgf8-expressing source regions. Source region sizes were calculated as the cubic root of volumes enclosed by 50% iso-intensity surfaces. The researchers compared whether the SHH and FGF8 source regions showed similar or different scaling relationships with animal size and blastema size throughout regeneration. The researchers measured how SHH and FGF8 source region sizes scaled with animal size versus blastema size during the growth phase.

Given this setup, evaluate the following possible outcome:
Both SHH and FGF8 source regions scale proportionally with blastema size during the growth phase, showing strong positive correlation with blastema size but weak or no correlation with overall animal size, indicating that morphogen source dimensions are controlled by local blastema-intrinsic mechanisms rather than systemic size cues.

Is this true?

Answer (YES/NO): NO